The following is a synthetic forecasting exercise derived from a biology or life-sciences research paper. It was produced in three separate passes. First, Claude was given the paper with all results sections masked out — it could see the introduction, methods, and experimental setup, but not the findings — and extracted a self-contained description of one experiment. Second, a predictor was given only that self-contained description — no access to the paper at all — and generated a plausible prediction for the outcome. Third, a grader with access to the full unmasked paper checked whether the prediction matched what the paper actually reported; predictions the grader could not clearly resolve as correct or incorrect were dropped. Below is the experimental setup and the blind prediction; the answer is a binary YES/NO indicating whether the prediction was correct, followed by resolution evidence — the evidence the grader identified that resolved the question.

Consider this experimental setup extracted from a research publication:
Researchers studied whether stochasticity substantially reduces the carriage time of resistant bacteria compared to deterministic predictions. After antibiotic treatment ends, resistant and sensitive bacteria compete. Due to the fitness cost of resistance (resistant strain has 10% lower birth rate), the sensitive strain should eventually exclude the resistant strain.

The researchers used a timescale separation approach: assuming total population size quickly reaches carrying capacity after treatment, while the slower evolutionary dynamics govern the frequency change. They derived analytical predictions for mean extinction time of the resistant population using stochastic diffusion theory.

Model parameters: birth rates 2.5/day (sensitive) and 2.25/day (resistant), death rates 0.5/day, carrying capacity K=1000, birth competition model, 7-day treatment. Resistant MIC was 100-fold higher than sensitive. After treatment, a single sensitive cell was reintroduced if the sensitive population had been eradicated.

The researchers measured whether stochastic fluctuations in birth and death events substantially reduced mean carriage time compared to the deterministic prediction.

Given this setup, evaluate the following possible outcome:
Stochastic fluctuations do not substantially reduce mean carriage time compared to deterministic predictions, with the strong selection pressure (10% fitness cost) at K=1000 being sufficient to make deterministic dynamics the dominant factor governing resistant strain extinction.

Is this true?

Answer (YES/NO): YES